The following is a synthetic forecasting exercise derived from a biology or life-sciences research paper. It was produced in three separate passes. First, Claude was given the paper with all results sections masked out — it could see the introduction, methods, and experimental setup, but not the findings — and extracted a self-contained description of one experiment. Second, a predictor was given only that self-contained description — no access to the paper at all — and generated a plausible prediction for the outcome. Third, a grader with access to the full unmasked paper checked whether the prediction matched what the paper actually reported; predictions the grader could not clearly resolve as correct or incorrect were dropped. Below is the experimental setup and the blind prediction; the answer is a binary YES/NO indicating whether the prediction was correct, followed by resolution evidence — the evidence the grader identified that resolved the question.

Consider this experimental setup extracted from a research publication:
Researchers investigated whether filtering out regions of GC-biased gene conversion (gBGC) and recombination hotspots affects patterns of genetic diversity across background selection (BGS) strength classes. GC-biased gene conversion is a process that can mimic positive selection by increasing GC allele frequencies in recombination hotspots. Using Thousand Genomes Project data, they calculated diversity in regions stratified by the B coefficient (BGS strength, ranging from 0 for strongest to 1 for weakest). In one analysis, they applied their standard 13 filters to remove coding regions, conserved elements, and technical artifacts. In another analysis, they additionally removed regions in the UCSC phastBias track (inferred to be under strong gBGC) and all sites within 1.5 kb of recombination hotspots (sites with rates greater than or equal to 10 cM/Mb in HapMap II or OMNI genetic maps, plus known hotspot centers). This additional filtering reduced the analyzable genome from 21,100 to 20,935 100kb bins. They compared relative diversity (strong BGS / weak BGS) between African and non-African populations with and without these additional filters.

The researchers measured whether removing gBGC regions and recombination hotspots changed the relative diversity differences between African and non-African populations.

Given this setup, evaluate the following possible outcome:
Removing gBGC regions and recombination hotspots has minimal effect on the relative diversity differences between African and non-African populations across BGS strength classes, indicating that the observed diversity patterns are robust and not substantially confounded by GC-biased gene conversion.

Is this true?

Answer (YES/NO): YES